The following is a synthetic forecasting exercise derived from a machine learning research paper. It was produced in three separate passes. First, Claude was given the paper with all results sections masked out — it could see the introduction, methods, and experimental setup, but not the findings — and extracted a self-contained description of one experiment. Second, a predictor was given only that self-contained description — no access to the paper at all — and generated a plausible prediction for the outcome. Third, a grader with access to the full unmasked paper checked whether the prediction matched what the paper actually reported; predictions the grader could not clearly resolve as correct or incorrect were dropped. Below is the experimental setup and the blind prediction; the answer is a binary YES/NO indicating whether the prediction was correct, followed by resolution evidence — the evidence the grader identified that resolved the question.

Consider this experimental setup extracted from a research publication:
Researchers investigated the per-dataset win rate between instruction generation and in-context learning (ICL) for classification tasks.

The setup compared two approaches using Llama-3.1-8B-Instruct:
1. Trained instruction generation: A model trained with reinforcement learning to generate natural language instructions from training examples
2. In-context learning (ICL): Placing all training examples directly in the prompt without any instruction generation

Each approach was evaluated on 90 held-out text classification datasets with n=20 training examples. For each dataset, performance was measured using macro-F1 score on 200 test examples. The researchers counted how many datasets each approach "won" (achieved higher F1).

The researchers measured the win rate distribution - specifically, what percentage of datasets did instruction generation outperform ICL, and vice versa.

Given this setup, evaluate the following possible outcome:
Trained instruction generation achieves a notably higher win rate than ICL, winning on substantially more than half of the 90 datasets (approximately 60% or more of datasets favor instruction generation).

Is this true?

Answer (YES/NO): NO